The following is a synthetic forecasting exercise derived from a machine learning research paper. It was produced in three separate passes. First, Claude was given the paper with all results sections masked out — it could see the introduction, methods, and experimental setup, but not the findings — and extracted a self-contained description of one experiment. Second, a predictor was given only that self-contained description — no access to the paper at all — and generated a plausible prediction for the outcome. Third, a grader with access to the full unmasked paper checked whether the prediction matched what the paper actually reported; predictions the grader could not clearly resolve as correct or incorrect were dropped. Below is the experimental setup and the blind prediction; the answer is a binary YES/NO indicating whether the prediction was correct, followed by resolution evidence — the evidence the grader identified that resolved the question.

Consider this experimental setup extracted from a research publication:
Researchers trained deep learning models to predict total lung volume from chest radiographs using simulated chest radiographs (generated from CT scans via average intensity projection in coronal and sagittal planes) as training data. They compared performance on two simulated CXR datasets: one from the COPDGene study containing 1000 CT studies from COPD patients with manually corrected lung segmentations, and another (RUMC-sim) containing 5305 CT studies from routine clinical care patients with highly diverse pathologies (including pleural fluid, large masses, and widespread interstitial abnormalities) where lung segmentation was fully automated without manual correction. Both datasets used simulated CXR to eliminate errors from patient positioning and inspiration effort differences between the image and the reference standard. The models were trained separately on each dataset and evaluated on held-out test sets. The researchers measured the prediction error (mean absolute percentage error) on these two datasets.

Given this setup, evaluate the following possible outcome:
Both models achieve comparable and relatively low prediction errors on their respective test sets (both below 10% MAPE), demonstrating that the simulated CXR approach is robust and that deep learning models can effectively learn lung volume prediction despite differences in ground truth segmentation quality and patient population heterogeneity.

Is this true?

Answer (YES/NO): YES